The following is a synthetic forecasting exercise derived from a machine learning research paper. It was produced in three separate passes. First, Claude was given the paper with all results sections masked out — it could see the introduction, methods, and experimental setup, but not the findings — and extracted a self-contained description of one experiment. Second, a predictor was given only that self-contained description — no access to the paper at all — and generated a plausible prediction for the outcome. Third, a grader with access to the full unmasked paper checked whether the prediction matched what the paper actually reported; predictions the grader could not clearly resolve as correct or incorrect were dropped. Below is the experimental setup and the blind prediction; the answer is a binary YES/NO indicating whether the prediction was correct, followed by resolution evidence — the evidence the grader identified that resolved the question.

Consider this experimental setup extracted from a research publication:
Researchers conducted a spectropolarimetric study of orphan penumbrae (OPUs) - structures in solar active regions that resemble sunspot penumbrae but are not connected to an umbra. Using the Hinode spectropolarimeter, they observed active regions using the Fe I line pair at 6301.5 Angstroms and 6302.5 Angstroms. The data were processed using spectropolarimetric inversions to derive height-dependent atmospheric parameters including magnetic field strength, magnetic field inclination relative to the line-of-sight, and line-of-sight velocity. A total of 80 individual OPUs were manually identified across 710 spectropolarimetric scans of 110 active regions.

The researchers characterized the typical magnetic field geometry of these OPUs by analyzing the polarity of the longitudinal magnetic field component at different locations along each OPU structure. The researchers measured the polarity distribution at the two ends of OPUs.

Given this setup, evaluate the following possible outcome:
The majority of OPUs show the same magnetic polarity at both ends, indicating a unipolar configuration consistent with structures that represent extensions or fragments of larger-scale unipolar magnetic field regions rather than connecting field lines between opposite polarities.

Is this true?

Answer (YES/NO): NO